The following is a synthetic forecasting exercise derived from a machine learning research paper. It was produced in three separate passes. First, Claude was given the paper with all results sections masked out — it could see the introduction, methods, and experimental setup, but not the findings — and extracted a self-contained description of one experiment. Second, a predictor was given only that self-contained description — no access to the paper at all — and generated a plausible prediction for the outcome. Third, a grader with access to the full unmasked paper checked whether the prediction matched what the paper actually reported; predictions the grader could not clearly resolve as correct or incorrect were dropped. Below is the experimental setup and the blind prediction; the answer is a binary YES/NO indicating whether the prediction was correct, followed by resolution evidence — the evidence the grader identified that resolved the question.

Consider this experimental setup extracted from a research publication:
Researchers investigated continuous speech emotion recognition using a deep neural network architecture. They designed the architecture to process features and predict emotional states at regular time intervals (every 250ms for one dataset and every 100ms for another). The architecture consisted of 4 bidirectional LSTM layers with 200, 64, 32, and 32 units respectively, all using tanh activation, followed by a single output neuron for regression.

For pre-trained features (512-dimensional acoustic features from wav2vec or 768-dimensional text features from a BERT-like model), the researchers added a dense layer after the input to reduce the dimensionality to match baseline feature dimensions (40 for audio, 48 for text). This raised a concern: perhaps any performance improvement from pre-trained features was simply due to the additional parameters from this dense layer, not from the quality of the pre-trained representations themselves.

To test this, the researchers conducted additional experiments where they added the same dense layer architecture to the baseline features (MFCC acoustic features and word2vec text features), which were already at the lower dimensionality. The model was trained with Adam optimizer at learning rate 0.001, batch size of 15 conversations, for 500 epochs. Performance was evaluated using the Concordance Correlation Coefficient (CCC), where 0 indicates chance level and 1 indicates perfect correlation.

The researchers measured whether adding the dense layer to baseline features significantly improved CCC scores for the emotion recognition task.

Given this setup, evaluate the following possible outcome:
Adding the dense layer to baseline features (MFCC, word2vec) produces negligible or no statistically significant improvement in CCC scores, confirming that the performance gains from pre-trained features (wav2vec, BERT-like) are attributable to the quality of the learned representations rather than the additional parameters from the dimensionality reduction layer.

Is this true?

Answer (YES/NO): YES